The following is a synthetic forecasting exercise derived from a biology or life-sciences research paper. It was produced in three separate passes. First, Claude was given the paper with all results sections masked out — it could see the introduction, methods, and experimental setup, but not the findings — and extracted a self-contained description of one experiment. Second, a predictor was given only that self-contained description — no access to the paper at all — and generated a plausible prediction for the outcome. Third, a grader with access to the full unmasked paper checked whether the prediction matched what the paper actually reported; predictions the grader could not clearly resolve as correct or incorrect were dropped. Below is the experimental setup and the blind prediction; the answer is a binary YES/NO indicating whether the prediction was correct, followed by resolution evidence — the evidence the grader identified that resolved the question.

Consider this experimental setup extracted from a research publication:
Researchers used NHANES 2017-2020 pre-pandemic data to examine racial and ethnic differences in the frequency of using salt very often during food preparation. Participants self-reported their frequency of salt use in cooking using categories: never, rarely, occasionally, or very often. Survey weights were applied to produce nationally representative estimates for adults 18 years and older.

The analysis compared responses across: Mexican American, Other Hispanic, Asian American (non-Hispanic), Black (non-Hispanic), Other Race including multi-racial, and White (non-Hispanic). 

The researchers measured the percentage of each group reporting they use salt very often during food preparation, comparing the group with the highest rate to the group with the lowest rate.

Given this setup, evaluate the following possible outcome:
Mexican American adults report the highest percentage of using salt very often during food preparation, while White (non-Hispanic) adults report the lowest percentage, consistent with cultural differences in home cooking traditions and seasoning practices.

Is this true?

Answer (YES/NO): NO